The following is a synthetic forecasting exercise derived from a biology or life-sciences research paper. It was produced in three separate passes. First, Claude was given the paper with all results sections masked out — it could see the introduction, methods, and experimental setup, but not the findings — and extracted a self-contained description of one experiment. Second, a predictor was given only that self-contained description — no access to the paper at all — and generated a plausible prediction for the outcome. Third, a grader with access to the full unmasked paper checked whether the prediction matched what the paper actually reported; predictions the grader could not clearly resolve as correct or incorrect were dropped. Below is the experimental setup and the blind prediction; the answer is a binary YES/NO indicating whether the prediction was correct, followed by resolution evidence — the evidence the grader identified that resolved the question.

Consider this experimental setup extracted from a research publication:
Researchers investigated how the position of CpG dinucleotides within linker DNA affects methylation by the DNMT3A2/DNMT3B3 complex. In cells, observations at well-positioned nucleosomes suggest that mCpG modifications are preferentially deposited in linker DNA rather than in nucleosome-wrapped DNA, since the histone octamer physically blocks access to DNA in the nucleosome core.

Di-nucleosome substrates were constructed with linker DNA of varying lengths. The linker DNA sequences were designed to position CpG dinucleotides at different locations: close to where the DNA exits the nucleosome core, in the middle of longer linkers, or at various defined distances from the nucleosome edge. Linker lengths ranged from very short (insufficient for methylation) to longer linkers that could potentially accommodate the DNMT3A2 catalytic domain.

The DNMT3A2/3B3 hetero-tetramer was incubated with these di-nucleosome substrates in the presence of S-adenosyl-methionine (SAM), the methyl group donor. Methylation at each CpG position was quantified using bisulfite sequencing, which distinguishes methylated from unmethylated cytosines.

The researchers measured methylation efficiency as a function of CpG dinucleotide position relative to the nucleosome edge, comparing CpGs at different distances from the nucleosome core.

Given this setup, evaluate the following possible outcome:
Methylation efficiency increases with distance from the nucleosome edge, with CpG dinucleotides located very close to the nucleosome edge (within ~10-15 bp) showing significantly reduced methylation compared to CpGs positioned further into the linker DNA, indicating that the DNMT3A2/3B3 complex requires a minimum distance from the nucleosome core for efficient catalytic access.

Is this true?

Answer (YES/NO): NO